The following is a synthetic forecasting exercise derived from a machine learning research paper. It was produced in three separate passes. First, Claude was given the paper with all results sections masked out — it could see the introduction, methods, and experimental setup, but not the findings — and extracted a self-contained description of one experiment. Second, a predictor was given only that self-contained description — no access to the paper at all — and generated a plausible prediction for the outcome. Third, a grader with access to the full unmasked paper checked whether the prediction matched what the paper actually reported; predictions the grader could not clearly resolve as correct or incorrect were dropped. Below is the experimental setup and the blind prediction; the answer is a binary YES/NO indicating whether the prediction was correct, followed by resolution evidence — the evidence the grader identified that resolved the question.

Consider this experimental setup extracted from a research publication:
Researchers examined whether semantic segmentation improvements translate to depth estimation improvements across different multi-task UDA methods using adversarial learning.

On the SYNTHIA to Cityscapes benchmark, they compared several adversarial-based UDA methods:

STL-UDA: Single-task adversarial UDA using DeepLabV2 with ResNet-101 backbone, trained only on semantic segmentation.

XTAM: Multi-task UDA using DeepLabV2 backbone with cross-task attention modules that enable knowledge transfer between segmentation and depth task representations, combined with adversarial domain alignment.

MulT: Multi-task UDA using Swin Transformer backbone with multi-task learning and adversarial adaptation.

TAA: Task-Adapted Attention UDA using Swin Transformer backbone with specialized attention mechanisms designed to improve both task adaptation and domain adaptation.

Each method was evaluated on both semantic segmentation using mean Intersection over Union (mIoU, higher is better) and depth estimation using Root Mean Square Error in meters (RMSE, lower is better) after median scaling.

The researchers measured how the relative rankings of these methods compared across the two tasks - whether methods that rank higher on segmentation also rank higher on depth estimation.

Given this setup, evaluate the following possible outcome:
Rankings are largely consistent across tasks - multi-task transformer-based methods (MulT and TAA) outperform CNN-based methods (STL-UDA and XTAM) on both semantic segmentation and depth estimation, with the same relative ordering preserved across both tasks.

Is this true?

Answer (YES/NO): YES